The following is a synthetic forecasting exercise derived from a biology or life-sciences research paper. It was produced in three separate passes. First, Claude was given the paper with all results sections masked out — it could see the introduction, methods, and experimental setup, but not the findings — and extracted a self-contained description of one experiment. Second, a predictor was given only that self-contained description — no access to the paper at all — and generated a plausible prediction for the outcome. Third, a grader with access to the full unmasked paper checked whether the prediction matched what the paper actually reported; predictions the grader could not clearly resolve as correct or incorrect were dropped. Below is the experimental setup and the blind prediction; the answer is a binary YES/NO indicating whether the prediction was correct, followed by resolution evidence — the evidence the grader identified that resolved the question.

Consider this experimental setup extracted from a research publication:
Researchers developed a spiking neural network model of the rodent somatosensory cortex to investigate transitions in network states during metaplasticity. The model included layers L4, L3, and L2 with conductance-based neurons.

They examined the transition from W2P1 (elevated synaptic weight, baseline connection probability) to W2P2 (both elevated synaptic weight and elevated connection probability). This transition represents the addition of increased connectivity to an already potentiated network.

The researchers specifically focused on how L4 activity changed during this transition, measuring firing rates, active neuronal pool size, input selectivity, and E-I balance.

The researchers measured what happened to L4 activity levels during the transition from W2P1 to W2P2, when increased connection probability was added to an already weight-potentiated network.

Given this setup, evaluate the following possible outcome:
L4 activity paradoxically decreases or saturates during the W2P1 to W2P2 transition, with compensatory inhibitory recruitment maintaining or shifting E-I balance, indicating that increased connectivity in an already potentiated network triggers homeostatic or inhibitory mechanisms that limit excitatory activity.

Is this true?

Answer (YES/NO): YES